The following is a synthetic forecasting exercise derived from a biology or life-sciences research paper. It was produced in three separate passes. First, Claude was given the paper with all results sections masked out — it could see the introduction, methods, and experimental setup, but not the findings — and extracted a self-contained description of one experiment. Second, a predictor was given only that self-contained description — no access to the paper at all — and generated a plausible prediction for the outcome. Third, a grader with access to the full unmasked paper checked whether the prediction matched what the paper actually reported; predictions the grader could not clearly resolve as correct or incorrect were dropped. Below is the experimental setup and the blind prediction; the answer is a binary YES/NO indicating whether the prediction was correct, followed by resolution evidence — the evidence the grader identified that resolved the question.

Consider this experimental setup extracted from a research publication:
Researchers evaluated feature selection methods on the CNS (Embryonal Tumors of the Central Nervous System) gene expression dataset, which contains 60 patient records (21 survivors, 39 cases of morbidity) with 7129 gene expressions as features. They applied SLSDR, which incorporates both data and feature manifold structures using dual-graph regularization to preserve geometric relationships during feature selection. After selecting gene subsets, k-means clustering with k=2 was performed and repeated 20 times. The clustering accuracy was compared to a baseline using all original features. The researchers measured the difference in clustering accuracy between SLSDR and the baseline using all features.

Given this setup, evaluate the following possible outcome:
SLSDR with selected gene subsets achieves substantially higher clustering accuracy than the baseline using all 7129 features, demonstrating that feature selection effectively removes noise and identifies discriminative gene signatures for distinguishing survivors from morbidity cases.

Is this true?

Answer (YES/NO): YES